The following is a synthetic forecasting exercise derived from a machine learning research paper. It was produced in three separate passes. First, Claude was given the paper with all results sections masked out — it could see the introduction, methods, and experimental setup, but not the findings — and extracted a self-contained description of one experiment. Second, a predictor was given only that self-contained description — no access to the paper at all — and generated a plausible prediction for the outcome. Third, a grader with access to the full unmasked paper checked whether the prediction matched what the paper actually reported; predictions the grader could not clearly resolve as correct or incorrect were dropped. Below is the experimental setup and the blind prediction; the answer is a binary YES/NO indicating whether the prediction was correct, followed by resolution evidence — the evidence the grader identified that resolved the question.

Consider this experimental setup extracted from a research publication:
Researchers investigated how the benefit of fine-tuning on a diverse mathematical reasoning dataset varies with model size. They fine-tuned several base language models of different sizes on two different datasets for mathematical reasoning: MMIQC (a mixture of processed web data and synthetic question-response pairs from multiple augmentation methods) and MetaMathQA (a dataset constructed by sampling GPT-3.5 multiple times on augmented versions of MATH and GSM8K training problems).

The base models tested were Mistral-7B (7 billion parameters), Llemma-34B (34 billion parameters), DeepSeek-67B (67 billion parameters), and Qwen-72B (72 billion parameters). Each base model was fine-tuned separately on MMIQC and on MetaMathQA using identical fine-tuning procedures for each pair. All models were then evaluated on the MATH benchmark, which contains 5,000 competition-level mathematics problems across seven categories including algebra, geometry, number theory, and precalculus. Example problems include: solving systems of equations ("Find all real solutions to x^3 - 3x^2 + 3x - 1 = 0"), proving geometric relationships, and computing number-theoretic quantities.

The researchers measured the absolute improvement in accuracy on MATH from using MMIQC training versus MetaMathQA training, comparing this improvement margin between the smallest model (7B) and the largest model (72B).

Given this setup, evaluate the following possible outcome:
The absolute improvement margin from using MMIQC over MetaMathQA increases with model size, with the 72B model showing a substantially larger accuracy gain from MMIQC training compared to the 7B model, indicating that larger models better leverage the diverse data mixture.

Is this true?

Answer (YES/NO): NO